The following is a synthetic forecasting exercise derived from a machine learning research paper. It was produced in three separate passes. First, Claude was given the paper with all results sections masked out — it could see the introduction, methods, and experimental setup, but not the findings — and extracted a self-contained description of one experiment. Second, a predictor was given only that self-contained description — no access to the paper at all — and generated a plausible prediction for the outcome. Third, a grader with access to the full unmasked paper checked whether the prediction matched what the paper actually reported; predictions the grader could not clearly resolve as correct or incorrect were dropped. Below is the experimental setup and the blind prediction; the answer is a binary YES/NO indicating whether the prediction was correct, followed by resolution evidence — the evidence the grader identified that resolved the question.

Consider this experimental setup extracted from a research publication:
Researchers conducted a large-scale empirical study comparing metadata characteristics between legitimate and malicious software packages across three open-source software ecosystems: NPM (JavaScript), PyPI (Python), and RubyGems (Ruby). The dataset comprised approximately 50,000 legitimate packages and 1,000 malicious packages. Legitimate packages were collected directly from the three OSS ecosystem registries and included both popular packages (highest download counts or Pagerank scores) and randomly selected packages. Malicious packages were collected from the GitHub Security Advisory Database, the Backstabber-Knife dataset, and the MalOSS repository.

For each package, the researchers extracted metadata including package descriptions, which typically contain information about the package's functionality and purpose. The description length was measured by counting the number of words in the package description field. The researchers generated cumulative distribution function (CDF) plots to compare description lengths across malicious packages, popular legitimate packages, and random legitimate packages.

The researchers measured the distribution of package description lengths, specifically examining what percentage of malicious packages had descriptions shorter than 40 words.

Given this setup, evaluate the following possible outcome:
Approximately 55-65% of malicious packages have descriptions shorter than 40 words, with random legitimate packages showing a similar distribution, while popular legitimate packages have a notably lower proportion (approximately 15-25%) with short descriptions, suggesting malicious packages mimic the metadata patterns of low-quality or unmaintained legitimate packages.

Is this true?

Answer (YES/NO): NO